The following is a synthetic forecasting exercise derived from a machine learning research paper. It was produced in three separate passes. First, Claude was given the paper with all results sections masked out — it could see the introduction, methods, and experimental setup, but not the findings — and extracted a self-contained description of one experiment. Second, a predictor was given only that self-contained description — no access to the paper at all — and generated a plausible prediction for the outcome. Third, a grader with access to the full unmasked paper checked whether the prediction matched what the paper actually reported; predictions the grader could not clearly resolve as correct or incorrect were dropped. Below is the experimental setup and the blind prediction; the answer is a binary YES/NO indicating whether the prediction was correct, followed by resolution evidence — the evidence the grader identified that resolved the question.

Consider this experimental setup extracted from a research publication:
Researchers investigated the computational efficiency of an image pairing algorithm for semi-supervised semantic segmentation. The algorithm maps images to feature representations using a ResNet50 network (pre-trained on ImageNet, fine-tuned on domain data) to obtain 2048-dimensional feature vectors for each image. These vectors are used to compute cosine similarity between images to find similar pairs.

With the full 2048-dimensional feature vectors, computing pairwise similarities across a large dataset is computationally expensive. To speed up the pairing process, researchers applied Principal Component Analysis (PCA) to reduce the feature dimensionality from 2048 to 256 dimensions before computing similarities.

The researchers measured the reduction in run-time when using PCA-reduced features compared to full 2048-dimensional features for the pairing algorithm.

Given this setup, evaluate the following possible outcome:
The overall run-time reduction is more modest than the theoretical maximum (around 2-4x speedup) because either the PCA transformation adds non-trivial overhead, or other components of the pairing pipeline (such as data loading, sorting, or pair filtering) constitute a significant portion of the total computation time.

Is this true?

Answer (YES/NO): YES